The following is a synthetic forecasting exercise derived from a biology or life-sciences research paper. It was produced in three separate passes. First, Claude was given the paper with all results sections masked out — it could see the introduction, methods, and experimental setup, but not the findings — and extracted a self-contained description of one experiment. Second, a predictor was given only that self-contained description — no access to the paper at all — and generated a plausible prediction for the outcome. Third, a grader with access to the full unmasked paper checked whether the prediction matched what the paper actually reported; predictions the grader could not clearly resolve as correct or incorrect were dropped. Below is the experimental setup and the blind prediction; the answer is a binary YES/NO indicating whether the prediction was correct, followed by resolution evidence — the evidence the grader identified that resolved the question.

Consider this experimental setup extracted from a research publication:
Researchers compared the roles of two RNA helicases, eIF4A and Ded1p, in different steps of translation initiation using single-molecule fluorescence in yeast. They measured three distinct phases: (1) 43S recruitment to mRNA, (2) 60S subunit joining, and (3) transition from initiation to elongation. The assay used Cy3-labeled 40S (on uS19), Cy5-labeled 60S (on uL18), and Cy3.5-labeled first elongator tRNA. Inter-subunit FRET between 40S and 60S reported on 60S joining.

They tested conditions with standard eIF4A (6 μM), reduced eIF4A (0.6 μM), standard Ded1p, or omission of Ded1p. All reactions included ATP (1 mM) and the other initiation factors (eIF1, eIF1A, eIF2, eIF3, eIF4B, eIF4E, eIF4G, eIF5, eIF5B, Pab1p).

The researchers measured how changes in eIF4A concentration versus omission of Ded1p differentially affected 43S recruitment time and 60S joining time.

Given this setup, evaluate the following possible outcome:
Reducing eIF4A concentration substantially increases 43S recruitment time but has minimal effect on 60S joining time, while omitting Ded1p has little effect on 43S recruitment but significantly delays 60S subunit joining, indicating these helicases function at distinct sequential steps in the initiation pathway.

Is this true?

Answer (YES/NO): YES